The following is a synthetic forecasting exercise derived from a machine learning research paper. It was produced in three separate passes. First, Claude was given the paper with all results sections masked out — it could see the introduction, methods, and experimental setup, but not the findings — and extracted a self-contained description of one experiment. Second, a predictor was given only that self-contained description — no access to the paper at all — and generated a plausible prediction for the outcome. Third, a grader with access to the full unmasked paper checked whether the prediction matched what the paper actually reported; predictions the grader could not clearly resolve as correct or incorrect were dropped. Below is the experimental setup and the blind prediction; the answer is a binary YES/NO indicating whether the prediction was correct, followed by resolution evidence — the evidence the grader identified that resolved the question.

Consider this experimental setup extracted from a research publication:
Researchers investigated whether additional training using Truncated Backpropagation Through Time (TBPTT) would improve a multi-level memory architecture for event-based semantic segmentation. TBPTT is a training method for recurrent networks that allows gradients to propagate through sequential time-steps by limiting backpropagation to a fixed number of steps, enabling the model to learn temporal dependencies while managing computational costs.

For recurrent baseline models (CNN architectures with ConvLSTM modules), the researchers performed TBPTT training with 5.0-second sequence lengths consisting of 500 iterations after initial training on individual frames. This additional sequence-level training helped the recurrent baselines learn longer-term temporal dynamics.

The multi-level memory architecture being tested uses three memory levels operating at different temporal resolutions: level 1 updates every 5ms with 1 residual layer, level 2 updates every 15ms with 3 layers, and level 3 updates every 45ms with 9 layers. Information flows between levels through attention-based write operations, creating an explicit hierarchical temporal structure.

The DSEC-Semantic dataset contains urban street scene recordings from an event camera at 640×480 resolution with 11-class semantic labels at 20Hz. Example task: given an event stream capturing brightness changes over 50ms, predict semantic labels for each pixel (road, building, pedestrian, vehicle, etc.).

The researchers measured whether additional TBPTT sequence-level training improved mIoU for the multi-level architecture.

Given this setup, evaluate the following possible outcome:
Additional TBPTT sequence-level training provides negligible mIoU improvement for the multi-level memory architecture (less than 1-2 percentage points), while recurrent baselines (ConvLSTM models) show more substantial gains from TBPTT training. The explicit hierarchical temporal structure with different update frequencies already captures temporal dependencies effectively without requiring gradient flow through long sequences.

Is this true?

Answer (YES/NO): NO